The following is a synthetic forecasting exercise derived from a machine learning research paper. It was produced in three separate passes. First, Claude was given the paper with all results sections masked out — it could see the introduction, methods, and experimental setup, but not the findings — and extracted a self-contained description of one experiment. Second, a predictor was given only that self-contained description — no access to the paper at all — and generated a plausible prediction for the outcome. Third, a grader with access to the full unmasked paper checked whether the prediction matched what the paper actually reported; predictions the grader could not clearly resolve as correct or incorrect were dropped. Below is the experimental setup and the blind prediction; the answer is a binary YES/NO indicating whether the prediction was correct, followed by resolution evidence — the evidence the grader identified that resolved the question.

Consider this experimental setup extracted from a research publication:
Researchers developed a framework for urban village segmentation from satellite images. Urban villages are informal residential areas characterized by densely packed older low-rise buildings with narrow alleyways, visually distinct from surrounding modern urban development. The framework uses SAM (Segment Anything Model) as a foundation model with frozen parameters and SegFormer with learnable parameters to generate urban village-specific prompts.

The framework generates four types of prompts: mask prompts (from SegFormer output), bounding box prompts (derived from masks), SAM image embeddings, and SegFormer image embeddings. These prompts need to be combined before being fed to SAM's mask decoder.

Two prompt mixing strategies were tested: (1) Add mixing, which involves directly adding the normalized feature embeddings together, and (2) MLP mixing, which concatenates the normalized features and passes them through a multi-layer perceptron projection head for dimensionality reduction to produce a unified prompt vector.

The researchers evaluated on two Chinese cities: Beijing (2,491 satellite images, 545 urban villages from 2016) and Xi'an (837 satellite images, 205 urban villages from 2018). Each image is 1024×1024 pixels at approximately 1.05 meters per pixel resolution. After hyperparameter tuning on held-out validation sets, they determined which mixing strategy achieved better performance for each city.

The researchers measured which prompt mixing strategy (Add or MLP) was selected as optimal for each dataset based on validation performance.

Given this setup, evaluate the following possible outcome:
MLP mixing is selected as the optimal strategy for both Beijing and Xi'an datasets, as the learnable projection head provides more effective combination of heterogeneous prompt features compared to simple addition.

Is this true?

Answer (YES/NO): NO